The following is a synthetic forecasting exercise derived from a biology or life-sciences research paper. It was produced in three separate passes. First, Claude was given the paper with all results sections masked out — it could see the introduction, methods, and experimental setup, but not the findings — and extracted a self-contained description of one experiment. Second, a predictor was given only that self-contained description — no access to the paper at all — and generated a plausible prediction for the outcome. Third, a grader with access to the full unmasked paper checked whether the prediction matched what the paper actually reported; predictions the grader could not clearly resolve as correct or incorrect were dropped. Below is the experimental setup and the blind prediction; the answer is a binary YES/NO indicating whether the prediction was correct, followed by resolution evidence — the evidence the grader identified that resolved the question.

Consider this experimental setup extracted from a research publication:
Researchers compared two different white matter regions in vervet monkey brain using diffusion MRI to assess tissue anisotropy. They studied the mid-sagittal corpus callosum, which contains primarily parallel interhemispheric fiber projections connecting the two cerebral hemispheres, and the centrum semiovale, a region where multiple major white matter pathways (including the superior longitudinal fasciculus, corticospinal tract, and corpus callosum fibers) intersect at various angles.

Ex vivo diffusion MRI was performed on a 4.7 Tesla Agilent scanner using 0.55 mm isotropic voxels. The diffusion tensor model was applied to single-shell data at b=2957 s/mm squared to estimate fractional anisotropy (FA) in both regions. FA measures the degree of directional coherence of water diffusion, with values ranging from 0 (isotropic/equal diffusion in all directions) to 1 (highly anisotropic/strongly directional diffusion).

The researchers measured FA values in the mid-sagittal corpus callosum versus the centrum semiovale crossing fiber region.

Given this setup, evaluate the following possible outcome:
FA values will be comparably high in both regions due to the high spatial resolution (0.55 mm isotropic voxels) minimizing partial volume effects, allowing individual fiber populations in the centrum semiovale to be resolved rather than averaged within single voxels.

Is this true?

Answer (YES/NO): NO